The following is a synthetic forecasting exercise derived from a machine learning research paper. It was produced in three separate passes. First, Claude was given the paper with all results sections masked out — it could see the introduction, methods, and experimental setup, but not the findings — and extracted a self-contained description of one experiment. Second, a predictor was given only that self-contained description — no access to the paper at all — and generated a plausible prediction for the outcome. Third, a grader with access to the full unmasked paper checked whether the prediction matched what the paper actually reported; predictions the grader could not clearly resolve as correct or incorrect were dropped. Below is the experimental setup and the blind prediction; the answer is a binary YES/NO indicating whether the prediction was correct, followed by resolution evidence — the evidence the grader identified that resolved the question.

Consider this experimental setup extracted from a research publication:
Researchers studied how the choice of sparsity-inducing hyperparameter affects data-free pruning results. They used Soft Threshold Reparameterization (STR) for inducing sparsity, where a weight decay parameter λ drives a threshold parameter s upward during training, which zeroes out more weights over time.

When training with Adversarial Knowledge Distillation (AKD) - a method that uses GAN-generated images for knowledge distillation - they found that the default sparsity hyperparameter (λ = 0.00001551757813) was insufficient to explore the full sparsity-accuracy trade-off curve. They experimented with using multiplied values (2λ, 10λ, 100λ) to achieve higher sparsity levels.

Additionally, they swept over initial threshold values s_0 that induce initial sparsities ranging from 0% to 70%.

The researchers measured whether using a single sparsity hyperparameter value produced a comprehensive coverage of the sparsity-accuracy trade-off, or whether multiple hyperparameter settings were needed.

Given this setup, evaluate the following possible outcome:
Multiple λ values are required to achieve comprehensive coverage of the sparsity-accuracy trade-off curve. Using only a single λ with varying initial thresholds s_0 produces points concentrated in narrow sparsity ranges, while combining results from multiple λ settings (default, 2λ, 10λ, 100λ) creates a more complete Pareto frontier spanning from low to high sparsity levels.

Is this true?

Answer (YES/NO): YES